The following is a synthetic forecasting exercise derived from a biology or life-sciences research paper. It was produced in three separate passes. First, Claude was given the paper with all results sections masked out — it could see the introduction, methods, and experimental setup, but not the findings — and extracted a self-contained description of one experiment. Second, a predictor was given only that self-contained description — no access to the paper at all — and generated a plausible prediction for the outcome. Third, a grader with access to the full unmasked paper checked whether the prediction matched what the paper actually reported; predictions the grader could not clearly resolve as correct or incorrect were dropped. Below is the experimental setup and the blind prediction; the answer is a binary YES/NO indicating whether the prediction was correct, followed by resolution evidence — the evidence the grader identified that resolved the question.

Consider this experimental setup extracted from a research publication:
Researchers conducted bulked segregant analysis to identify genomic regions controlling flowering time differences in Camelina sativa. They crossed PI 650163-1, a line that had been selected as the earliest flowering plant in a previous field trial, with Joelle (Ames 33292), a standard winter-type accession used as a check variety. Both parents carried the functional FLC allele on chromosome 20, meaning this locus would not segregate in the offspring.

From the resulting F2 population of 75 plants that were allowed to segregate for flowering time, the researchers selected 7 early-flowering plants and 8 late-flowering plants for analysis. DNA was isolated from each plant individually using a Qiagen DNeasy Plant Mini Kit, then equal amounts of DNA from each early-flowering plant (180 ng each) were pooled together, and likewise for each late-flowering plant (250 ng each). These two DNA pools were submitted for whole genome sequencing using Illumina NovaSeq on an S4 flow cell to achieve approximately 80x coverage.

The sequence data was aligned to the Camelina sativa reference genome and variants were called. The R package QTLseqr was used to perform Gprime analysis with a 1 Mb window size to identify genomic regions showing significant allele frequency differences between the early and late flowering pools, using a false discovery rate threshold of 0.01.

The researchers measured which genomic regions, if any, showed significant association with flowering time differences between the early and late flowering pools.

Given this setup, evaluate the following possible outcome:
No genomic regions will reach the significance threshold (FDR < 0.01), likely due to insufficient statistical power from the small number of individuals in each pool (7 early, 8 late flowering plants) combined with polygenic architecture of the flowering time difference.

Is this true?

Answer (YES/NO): NO